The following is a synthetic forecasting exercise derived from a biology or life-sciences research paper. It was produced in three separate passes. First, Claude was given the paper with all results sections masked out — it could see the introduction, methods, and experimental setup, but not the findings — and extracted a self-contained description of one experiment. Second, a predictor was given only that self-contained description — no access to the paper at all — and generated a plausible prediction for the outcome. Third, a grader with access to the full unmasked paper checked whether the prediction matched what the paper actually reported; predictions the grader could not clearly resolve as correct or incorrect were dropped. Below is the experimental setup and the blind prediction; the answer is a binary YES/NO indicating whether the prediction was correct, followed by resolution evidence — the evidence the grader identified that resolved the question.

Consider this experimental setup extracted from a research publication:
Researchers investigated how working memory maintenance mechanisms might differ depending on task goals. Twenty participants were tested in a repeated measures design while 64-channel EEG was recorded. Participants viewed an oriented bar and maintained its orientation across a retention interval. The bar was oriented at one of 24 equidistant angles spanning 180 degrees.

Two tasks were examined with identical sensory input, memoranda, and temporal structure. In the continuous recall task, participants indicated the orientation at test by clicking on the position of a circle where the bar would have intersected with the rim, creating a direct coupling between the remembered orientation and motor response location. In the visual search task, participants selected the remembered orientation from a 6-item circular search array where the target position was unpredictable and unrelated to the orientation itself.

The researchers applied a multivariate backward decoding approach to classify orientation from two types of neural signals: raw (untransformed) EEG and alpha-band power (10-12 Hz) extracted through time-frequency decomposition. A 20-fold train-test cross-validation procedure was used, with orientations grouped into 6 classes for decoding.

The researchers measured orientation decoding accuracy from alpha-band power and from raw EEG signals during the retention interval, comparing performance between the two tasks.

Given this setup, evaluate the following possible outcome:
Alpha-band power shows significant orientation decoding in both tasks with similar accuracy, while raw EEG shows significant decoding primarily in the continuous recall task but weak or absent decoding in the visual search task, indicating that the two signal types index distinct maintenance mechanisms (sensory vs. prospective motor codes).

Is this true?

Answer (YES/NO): NO